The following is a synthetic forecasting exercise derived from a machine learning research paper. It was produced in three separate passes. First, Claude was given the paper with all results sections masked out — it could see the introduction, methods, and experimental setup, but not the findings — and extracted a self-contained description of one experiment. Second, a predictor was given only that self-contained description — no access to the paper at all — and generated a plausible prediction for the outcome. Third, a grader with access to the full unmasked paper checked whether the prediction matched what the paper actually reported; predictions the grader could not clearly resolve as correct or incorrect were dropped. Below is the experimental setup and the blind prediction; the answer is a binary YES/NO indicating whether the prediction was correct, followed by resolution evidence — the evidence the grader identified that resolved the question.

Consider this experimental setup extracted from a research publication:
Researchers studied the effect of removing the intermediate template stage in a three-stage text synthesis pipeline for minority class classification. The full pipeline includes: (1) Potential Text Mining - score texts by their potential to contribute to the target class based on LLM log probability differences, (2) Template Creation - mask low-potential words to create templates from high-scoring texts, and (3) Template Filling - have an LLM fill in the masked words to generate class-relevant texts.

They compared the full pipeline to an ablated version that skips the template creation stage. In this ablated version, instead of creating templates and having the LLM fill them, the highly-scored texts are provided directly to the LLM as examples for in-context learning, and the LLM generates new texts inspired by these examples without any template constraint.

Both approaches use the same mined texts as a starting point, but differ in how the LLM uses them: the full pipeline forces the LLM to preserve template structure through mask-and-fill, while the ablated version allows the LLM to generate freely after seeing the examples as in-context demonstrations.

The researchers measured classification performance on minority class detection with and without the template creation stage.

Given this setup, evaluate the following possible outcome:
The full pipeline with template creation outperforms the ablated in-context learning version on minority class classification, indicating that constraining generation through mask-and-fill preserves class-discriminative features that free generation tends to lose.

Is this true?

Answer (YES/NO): YES